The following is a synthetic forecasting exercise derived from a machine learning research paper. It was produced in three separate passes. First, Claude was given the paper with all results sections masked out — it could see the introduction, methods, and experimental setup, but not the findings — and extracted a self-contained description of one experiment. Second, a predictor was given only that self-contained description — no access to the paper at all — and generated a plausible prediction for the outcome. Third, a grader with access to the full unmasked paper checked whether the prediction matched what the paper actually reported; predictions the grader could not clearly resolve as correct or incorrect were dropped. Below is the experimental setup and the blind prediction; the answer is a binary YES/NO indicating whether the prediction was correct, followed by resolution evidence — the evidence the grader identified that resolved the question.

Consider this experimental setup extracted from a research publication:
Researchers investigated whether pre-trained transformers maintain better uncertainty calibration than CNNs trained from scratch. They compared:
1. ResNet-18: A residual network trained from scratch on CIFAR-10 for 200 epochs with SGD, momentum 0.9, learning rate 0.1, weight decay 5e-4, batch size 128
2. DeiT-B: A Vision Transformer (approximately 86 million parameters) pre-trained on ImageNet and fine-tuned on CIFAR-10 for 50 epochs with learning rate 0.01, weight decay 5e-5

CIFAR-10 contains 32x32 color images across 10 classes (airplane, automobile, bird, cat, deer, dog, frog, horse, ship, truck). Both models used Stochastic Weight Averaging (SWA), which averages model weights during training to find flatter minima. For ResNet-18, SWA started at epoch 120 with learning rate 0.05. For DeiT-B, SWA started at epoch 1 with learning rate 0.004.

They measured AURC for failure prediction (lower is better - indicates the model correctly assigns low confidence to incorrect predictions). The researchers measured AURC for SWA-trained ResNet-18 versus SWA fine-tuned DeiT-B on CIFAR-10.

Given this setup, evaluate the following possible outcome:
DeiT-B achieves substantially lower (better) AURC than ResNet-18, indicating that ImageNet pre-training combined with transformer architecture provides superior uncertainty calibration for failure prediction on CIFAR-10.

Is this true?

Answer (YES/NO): YES